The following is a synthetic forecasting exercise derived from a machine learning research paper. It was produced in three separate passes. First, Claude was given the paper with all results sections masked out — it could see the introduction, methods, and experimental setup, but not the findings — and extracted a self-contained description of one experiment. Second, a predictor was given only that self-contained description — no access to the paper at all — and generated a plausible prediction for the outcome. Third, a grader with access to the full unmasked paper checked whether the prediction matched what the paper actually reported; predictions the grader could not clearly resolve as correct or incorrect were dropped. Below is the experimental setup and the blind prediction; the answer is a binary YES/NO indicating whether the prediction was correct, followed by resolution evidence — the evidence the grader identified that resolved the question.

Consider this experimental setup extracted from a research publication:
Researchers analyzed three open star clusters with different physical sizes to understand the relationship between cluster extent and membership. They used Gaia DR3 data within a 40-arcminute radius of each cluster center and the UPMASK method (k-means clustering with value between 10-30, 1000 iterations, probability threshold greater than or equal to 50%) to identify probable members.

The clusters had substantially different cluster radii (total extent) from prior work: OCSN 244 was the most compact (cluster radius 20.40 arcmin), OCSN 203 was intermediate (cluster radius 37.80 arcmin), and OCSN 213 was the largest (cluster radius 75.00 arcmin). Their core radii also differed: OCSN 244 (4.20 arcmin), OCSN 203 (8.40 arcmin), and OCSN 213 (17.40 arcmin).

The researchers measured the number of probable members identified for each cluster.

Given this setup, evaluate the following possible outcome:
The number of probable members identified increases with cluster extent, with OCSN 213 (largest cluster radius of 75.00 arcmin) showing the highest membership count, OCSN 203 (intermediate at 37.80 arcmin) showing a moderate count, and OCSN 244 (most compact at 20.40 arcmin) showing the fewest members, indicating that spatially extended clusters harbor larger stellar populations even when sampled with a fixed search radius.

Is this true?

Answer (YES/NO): NO